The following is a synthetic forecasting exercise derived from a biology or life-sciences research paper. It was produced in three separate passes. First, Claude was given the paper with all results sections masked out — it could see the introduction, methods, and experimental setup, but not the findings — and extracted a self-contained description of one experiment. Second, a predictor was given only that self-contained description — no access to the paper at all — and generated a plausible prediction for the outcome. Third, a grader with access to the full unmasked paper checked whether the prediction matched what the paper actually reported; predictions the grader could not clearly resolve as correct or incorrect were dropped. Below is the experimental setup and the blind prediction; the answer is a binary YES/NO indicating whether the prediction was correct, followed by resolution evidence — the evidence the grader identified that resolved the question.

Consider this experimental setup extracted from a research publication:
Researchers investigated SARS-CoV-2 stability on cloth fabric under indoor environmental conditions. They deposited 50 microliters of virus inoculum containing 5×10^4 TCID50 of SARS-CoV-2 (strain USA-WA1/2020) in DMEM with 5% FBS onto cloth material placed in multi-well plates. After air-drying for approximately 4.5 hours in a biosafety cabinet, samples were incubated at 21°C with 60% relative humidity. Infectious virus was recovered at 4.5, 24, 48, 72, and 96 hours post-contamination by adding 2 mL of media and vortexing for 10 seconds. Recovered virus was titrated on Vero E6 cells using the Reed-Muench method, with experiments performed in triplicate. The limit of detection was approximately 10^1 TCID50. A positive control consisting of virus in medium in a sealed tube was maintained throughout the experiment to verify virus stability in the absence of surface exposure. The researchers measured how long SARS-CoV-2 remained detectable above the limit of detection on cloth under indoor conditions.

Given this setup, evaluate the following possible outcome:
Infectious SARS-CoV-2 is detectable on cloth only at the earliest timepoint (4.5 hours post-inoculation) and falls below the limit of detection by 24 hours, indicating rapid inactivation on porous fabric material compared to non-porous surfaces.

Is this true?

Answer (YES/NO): NO